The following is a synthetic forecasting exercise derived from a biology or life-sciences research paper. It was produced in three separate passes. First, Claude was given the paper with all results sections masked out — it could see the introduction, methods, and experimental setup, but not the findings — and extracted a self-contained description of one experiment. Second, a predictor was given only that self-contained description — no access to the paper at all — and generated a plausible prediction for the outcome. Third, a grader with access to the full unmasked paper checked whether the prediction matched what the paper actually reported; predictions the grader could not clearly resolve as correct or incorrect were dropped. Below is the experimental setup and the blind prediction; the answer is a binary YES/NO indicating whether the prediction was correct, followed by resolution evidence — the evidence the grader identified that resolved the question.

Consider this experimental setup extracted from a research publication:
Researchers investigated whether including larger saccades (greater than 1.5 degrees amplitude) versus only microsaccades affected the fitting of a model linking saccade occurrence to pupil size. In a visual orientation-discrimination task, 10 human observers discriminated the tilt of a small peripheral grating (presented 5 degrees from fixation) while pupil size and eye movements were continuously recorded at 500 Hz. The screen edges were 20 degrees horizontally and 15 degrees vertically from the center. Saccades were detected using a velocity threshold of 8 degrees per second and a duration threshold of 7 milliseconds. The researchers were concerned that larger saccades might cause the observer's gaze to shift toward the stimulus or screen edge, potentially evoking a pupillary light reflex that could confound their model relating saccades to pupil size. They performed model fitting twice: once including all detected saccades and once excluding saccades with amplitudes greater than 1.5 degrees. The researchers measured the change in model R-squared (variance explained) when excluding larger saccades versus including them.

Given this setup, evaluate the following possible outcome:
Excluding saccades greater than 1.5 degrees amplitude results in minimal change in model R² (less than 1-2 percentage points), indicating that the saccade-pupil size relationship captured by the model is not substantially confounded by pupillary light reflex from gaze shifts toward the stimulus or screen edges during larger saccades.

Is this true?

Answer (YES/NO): YES